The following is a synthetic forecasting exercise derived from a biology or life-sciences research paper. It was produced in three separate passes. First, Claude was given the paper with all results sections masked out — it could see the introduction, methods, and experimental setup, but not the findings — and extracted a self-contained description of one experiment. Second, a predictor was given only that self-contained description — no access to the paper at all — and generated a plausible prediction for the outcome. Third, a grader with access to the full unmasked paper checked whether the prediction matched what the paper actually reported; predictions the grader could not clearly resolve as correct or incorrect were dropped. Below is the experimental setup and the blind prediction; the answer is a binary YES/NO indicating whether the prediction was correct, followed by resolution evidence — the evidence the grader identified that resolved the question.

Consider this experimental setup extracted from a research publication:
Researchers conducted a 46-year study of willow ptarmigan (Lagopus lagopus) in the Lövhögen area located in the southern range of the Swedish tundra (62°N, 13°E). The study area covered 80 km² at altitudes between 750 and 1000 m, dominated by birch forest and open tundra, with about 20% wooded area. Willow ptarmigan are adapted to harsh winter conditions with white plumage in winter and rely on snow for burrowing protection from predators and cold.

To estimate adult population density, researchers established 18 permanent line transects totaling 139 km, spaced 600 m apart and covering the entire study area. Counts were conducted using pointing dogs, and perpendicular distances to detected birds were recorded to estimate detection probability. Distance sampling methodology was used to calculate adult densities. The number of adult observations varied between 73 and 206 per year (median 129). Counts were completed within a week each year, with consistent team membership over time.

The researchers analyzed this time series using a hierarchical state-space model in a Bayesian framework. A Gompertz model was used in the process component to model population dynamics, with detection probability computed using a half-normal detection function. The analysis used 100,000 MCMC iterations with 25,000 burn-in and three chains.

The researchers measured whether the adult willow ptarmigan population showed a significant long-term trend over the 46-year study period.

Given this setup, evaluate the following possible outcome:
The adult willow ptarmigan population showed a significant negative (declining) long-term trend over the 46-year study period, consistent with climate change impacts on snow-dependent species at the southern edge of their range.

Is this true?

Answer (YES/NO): NO